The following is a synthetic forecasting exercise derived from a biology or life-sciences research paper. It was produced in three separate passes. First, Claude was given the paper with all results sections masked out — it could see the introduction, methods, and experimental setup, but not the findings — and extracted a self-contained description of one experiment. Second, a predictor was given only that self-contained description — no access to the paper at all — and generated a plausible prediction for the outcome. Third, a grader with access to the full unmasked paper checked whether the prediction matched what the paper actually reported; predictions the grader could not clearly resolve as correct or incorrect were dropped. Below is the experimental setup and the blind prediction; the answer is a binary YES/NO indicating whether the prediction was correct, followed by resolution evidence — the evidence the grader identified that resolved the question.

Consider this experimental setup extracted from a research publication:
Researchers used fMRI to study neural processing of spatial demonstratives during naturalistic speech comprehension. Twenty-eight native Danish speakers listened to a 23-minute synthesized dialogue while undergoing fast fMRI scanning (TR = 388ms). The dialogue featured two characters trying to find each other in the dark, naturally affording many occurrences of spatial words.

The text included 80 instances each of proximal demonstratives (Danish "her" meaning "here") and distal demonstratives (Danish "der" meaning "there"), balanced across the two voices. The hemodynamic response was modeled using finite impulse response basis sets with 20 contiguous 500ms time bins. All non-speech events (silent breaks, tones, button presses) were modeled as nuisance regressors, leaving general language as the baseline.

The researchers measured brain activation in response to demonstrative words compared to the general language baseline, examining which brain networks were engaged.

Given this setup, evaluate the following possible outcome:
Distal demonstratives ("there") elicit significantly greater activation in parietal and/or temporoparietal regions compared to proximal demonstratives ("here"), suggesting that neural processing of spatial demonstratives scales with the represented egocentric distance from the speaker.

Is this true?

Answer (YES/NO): NO